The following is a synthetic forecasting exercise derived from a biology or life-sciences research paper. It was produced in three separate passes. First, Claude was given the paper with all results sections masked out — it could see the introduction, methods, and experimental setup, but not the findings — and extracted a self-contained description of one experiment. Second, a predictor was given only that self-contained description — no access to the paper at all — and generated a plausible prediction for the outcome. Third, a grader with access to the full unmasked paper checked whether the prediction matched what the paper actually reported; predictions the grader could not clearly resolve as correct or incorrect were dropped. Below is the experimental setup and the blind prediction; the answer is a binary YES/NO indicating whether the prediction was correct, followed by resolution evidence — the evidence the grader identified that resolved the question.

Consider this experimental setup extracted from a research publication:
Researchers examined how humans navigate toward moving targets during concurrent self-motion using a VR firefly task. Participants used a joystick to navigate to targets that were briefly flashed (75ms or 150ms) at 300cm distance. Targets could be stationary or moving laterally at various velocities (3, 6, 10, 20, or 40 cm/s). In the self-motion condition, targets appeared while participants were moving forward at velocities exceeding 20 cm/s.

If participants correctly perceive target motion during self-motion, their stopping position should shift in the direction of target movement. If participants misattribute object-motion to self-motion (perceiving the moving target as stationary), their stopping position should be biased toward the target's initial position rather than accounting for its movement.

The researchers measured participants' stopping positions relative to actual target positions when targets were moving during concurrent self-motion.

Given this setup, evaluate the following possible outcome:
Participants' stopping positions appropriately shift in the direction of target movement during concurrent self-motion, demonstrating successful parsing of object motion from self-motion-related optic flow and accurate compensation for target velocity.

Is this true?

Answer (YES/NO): NO